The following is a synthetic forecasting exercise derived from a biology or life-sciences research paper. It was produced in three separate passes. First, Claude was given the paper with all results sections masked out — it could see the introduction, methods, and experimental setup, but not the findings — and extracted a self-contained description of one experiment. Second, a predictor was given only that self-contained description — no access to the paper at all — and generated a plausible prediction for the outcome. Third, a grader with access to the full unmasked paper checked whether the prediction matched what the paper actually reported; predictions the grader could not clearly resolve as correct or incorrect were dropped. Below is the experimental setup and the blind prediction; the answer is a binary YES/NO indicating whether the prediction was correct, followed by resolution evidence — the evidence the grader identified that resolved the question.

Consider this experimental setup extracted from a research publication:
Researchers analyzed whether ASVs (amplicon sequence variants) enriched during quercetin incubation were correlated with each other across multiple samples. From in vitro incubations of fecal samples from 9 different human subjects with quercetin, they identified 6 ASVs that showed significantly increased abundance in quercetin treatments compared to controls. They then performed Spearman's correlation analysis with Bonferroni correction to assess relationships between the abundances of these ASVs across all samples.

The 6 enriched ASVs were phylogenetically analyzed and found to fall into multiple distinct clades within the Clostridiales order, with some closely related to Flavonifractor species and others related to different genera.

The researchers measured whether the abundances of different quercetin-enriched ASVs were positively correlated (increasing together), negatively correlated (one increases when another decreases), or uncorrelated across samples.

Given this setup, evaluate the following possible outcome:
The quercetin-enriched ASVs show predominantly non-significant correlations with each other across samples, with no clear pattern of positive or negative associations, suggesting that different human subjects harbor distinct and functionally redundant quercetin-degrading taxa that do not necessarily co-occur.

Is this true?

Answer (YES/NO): NO